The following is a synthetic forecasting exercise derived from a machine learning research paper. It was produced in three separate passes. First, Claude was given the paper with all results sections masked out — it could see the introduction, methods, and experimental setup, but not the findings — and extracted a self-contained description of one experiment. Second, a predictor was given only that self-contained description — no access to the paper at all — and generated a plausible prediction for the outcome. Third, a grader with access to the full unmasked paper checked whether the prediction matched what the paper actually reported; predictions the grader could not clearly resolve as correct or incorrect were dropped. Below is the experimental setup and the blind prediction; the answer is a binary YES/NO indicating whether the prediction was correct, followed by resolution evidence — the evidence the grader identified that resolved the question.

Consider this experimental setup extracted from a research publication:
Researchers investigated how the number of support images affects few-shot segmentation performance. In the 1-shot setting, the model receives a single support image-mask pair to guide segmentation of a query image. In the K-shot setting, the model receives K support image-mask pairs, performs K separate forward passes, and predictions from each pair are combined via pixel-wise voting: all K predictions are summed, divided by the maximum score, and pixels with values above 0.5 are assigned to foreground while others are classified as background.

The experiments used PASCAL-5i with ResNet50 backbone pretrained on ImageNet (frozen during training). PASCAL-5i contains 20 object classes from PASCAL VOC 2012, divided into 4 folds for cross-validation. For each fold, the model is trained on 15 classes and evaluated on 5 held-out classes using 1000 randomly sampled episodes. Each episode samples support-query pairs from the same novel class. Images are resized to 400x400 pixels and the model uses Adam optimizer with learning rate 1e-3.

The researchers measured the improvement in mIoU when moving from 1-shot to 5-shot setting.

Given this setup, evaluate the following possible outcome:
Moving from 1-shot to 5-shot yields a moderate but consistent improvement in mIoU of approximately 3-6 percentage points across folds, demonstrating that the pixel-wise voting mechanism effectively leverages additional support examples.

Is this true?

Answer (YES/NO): YES